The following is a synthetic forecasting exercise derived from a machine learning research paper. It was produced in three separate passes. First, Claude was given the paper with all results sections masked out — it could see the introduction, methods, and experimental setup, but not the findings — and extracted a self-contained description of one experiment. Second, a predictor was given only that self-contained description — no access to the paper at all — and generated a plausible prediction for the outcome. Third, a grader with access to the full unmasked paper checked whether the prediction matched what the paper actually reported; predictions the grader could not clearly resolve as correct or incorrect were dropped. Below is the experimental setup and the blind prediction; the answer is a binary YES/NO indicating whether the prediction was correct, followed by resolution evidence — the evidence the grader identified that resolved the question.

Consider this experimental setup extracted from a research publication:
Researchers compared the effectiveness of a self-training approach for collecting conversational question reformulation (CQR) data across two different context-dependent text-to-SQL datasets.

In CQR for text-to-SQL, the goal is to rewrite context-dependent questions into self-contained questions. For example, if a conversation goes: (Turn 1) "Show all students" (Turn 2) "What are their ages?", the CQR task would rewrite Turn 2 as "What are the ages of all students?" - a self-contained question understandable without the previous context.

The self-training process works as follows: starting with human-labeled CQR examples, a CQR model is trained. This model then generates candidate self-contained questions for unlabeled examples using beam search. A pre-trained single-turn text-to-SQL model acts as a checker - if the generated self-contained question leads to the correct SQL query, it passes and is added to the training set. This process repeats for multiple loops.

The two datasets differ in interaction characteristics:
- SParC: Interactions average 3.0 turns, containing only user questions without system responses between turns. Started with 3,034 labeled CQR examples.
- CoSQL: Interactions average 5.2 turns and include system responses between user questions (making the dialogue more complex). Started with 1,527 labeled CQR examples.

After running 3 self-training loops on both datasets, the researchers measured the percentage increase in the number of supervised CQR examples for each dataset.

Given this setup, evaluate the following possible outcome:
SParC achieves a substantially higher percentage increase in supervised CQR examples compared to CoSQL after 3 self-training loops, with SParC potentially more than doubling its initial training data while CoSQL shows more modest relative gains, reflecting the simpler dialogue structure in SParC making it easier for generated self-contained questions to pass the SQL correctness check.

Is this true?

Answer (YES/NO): NO